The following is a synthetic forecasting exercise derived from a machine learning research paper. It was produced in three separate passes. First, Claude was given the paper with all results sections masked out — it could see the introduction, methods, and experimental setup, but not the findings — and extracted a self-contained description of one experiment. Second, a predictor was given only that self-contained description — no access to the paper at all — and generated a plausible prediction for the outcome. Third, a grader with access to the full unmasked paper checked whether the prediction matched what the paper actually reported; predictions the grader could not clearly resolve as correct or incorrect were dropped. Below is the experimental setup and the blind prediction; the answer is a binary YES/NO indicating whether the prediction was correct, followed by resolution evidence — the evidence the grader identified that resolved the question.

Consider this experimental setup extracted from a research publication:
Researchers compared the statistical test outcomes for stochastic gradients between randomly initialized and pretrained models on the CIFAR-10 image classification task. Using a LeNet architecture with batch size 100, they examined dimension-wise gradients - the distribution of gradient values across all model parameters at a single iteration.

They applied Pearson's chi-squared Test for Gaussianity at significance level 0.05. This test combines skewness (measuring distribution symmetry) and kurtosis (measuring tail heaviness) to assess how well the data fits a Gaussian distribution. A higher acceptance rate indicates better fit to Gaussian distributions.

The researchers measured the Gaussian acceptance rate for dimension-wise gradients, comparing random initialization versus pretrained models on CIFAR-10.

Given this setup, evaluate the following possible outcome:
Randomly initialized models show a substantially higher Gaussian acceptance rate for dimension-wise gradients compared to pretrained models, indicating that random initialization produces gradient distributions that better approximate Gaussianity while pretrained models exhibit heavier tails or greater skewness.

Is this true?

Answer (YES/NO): NO